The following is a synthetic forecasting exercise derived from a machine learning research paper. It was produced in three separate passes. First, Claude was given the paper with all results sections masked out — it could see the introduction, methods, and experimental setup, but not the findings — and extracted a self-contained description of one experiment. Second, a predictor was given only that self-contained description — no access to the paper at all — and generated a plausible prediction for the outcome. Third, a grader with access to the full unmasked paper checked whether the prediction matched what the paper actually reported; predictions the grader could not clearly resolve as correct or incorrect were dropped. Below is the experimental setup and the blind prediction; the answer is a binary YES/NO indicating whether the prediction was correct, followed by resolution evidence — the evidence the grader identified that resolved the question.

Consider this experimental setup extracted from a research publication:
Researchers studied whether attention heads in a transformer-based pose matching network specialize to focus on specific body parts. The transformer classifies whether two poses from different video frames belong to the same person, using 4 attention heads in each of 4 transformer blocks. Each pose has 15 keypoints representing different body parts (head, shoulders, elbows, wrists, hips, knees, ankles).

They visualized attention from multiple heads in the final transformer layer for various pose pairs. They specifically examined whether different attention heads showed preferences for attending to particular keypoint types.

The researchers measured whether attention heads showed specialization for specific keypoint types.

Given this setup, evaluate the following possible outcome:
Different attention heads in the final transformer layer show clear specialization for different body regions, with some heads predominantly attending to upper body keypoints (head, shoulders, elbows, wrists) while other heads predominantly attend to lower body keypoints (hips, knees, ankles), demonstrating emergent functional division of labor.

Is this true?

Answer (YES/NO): NO